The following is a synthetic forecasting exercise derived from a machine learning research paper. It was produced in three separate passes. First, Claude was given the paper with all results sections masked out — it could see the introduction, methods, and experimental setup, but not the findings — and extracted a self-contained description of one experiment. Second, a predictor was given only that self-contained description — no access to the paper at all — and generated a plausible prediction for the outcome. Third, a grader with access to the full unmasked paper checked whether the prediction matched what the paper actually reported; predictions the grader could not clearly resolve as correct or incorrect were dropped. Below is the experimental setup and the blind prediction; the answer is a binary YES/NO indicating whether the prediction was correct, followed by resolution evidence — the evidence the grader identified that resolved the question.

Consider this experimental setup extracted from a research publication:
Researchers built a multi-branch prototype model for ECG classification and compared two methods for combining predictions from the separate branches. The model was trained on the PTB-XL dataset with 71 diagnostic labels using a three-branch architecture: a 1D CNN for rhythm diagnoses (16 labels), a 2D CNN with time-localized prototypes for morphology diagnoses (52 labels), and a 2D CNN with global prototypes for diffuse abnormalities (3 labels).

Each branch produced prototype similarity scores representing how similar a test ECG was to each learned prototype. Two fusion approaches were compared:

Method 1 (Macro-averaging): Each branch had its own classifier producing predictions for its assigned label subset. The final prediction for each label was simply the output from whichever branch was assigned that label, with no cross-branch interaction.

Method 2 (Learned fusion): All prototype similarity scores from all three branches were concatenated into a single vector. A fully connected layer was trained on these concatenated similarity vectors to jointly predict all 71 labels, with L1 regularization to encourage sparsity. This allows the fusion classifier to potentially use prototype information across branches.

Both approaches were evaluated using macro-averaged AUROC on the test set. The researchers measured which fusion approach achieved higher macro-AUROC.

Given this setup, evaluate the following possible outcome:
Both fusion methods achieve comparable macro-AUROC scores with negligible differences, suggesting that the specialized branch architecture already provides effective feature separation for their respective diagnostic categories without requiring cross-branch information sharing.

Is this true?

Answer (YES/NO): NO